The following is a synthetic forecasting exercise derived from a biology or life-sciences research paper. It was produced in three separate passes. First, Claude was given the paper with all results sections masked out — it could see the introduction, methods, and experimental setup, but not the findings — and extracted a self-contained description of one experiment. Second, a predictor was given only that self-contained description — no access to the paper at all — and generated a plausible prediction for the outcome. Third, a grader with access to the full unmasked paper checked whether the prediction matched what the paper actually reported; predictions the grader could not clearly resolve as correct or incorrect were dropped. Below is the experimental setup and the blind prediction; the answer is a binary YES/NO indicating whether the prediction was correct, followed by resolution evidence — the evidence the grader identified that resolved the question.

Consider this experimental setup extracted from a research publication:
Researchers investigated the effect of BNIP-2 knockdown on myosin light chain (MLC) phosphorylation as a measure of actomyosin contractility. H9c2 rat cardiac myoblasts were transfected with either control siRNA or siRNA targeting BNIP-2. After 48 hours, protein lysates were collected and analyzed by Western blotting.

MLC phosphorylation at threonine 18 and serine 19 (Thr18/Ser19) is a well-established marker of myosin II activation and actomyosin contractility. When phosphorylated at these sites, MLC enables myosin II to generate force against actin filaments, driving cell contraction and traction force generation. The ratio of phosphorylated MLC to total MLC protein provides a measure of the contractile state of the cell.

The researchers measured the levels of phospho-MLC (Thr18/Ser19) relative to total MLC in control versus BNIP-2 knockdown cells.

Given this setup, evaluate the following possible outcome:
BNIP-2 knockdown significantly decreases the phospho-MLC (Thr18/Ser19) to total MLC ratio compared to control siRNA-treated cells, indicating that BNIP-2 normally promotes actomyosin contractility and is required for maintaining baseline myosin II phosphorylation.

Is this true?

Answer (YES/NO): YES